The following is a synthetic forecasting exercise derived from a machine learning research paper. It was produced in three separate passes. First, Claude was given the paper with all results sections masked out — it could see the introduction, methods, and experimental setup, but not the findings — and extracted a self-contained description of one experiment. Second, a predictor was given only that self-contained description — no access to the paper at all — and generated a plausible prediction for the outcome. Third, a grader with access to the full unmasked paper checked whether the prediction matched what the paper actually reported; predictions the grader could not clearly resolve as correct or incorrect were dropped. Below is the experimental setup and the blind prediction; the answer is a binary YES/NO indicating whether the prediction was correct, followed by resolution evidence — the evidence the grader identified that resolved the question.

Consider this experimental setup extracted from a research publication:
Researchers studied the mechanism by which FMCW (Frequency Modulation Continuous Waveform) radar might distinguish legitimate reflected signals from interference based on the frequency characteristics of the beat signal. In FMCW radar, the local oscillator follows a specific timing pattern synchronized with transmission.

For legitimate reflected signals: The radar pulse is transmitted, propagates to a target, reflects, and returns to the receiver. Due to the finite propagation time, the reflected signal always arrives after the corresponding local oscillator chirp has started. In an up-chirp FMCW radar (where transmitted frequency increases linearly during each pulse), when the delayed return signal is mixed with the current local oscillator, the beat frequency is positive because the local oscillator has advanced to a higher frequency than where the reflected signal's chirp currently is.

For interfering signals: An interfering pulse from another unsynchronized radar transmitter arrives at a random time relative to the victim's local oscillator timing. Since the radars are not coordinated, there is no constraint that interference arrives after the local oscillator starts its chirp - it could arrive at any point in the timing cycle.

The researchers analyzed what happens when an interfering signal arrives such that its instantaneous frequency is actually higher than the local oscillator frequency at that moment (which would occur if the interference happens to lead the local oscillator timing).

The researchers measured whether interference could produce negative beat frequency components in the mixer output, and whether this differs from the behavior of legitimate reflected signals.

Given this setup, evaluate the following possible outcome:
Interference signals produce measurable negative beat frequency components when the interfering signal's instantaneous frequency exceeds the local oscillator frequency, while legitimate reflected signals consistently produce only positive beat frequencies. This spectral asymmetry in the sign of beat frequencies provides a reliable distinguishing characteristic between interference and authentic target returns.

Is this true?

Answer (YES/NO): YES